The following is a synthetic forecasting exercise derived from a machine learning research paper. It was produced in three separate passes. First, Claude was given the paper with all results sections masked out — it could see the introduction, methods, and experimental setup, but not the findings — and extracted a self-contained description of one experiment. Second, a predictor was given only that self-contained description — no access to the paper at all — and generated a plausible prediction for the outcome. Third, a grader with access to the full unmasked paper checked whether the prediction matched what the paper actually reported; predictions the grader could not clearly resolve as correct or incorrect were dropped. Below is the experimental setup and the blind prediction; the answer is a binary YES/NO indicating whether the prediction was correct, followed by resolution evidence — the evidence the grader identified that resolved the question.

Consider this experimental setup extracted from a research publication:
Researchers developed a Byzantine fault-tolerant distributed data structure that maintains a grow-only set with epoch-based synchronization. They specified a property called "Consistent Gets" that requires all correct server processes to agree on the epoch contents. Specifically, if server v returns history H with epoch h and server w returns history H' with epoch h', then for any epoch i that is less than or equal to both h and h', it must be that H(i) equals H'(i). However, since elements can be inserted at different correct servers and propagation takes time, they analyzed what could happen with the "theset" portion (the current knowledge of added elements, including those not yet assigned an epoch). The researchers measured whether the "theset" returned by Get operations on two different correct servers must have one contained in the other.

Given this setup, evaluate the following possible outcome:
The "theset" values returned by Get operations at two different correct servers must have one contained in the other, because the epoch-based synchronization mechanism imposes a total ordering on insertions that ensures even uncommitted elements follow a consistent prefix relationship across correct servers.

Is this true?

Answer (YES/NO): NO